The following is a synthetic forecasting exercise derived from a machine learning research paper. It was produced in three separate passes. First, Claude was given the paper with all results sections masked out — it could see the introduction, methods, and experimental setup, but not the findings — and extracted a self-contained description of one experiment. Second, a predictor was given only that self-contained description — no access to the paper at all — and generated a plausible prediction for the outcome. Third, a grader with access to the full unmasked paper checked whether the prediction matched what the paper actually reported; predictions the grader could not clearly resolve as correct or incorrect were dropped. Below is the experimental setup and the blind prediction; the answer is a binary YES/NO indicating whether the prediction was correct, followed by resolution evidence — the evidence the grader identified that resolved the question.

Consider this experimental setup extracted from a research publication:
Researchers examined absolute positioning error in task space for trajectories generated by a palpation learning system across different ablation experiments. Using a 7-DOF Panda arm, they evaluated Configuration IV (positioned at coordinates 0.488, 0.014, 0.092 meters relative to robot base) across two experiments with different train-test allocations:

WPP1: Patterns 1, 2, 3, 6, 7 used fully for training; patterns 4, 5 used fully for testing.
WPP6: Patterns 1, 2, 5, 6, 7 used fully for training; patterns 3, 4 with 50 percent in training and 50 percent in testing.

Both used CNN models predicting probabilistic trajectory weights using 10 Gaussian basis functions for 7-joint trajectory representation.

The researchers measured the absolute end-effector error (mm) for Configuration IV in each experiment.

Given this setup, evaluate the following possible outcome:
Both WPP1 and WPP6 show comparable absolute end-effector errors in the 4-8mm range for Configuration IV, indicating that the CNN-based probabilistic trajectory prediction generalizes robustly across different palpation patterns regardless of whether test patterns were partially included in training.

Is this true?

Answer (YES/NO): NO